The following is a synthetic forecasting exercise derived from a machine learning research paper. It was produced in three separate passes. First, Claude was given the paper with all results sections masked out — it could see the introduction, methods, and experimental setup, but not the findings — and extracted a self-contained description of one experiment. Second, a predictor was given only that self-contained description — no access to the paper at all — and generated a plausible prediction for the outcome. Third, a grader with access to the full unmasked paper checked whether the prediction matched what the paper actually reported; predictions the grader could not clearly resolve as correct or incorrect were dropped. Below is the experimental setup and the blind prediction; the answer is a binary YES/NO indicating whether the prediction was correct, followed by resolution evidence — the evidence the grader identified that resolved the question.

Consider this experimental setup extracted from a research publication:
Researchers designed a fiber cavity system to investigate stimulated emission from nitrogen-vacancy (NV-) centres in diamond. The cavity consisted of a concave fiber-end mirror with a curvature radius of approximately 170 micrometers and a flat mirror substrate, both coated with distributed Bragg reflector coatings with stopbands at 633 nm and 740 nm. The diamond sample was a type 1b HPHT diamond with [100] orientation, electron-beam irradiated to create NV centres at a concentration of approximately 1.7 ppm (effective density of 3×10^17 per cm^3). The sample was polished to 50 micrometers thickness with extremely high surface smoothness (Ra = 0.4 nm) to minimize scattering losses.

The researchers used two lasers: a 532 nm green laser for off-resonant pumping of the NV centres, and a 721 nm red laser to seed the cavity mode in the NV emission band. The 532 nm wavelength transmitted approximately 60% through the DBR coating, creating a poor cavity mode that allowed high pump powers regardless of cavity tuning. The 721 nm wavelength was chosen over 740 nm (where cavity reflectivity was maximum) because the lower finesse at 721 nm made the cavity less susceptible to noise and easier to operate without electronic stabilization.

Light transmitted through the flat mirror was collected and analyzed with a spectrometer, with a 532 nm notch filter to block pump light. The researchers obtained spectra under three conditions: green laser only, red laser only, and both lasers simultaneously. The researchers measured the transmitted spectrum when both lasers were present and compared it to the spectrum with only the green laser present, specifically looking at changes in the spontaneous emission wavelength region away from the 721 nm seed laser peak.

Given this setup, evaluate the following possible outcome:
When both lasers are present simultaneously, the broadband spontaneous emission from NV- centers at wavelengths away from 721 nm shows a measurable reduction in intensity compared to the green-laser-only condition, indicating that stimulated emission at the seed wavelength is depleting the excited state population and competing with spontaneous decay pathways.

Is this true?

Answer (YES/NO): YES